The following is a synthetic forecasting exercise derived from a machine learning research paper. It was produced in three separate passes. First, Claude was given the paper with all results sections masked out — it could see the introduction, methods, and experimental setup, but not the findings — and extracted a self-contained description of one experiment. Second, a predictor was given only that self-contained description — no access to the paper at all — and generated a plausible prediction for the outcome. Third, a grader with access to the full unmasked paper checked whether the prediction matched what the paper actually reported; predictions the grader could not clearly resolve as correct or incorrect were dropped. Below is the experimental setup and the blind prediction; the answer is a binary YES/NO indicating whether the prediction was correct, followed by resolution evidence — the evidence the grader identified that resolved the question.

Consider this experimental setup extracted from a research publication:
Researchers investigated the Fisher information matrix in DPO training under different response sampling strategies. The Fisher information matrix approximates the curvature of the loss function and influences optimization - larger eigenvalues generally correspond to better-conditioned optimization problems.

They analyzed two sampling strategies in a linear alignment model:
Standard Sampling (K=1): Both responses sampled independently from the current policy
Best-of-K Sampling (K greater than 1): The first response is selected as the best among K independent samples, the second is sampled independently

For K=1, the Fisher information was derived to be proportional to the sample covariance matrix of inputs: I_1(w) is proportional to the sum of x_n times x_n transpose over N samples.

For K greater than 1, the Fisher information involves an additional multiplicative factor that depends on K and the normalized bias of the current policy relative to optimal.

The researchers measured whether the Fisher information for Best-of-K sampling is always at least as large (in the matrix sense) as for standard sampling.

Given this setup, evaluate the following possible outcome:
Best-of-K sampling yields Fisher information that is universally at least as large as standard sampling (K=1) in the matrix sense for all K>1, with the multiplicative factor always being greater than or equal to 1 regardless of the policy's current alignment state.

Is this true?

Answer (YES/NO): NO